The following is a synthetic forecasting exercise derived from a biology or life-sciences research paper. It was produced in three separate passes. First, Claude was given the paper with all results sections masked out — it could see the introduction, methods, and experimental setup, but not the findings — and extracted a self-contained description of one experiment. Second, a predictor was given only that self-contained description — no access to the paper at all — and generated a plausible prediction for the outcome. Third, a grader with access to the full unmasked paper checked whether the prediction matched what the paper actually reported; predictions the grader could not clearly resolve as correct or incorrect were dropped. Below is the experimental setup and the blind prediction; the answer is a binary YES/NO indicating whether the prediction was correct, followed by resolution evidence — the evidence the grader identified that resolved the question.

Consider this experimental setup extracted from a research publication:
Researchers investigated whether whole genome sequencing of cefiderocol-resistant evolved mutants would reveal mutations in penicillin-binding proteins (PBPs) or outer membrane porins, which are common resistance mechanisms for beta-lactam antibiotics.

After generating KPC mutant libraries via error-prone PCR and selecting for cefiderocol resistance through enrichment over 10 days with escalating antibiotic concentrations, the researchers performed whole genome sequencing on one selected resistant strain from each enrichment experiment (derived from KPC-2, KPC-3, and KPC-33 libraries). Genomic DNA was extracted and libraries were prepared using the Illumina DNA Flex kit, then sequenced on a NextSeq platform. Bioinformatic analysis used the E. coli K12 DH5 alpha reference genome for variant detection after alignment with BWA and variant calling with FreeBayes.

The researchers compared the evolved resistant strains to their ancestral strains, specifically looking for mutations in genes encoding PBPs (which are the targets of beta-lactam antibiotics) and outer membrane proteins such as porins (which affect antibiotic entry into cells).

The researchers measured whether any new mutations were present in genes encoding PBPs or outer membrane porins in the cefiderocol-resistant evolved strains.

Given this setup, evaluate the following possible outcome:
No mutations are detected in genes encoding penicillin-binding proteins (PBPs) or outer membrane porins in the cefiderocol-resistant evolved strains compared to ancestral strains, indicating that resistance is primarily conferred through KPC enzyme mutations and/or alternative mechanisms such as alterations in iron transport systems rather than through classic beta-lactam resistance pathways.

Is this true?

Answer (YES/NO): YES